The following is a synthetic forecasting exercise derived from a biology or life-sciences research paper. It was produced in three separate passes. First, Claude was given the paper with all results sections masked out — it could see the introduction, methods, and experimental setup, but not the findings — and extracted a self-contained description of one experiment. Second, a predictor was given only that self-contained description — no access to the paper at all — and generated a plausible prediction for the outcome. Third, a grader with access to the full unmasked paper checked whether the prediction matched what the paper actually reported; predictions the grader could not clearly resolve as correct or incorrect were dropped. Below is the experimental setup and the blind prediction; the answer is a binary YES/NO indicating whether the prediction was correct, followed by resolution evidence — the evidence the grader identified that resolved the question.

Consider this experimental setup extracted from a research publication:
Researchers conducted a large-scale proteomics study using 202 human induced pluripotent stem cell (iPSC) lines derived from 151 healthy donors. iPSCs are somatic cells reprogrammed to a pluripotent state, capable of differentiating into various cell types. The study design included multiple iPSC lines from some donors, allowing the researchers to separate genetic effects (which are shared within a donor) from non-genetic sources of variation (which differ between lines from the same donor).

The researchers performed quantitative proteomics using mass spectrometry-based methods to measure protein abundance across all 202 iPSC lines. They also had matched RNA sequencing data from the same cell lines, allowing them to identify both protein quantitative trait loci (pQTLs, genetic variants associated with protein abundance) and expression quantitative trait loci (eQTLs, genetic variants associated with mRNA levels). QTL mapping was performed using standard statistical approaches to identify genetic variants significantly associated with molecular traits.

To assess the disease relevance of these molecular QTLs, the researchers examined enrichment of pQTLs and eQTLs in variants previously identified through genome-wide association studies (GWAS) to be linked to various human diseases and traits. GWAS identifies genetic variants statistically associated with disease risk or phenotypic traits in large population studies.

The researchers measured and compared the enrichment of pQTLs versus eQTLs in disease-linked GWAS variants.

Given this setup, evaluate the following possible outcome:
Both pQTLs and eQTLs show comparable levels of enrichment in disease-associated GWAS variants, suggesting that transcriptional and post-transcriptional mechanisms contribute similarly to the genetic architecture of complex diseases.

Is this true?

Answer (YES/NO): NO